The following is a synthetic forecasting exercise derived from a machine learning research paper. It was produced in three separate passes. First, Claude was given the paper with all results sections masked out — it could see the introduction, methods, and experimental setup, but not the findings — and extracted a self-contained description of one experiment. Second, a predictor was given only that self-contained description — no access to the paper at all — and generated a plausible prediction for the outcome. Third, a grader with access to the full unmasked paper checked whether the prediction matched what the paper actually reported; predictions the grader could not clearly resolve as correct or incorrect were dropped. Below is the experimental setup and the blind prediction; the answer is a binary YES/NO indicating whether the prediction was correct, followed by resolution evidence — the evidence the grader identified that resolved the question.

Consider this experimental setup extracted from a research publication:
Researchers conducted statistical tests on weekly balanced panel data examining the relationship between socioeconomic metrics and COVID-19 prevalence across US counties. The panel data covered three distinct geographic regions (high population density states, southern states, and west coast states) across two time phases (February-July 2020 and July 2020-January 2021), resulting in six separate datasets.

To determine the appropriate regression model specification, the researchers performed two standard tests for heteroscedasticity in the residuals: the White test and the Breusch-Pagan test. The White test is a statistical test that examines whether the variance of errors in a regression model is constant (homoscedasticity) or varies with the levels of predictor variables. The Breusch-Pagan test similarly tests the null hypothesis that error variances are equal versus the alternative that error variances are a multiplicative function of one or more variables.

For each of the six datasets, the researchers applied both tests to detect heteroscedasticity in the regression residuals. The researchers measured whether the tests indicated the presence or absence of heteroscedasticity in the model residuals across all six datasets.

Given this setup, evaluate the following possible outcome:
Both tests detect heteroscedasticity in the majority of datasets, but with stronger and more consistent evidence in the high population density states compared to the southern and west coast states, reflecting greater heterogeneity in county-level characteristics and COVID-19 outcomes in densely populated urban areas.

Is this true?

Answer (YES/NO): NO